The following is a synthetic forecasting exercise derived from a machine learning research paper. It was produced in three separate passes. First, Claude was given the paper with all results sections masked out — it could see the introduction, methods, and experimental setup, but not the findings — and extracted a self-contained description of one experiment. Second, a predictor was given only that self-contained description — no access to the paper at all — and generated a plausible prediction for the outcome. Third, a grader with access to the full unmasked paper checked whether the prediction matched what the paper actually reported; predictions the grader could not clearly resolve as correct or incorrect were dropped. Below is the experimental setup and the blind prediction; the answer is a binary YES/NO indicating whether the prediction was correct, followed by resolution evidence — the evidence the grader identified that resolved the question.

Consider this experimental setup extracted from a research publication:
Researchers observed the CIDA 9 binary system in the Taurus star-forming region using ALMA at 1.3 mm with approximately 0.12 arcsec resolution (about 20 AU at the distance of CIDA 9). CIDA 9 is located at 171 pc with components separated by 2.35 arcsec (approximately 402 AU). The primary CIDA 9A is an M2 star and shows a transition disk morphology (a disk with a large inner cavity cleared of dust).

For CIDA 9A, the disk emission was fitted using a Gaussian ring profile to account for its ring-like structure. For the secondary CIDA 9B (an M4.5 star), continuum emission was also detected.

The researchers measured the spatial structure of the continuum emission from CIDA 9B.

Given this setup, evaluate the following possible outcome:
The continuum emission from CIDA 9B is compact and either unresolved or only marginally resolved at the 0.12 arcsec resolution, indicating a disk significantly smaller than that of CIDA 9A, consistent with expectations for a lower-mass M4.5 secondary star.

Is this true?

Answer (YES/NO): YES